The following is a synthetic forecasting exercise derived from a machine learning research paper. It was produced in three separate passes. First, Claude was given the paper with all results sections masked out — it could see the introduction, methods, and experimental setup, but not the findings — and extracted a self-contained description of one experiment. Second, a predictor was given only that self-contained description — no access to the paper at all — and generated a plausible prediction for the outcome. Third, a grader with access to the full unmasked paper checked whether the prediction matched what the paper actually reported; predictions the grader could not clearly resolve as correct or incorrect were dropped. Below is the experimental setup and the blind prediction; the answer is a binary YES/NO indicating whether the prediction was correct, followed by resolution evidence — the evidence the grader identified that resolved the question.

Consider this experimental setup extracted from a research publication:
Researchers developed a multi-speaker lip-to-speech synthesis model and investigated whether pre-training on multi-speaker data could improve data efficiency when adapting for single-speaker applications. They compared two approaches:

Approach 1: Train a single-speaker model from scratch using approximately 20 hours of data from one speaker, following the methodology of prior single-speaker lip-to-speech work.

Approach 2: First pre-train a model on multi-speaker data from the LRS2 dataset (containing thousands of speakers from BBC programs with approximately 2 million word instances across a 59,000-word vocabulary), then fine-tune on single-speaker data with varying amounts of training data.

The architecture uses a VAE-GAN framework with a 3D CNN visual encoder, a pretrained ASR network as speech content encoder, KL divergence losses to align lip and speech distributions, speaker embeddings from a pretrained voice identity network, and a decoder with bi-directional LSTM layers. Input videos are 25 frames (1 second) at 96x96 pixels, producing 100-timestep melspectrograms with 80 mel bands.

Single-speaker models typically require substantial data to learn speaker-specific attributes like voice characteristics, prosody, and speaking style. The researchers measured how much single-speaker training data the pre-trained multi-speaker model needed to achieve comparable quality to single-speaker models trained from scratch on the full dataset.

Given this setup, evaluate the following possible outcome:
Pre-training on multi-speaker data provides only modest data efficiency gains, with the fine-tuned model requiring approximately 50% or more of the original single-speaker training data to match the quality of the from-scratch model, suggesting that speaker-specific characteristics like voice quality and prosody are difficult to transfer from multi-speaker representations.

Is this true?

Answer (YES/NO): NO